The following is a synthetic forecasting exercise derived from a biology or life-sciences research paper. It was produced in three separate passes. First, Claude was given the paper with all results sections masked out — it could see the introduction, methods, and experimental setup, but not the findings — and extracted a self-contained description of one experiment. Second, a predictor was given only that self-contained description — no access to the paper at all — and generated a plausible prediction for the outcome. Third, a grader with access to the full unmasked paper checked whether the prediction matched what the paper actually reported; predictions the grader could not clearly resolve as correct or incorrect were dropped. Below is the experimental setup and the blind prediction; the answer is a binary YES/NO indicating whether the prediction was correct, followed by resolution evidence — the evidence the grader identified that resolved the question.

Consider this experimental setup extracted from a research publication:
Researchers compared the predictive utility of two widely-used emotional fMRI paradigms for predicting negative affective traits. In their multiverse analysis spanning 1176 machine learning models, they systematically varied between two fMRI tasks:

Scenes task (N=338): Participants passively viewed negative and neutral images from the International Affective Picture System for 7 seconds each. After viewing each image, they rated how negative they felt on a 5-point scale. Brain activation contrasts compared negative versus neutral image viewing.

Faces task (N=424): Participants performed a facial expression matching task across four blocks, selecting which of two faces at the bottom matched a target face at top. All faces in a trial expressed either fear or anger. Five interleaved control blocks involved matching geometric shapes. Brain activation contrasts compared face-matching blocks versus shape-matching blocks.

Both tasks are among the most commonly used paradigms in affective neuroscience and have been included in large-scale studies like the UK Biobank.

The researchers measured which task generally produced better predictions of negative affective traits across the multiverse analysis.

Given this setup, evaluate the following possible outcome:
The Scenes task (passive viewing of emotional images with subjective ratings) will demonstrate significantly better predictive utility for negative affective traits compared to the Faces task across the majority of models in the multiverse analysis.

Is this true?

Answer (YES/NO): YES